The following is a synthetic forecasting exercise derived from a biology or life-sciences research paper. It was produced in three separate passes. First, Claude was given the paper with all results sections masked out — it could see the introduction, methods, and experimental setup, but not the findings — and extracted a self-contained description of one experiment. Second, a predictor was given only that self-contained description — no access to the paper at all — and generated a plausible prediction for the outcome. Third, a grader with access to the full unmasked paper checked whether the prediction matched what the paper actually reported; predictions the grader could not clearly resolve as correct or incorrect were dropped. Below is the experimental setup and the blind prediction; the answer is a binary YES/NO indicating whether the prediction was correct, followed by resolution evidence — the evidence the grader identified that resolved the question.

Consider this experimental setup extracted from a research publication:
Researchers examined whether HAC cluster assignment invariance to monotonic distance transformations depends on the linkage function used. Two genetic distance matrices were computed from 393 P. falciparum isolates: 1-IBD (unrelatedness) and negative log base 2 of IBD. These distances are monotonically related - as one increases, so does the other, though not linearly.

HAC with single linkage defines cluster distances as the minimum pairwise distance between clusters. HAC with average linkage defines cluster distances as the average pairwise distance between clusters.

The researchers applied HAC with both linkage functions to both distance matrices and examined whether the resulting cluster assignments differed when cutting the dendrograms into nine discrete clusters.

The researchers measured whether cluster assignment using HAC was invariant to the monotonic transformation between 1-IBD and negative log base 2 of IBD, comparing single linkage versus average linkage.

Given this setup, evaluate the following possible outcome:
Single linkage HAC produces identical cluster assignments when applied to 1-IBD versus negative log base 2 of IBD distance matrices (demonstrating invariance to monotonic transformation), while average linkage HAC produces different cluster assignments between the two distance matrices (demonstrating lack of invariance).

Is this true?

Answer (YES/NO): YES